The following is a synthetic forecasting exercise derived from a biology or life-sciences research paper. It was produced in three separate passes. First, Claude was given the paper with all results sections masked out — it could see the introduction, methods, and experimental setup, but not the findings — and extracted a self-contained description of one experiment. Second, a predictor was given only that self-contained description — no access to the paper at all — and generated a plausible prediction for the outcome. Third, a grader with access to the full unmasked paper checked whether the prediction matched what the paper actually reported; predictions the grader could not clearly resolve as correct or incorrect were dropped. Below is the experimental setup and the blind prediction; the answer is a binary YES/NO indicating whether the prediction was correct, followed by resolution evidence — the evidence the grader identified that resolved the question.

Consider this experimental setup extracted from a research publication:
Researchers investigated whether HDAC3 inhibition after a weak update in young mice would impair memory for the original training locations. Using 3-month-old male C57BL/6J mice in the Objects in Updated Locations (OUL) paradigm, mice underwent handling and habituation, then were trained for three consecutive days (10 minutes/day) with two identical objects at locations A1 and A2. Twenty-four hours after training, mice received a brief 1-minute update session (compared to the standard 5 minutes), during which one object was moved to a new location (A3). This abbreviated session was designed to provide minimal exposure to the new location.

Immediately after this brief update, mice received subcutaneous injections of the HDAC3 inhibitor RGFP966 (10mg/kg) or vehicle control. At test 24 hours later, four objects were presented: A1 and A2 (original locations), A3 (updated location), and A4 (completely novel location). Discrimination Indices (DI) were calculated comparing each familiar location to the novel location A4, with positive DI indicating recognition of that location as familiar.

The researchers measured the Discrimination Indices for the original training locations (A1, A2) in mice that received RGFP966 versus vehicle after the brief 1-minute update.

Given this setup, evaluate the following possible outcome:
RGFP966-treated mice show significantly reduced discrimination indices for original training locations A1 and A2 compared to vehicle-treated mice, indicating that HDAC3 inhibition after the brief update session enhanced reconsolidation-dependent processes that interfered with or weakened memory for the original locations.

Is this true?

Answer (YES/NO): NO